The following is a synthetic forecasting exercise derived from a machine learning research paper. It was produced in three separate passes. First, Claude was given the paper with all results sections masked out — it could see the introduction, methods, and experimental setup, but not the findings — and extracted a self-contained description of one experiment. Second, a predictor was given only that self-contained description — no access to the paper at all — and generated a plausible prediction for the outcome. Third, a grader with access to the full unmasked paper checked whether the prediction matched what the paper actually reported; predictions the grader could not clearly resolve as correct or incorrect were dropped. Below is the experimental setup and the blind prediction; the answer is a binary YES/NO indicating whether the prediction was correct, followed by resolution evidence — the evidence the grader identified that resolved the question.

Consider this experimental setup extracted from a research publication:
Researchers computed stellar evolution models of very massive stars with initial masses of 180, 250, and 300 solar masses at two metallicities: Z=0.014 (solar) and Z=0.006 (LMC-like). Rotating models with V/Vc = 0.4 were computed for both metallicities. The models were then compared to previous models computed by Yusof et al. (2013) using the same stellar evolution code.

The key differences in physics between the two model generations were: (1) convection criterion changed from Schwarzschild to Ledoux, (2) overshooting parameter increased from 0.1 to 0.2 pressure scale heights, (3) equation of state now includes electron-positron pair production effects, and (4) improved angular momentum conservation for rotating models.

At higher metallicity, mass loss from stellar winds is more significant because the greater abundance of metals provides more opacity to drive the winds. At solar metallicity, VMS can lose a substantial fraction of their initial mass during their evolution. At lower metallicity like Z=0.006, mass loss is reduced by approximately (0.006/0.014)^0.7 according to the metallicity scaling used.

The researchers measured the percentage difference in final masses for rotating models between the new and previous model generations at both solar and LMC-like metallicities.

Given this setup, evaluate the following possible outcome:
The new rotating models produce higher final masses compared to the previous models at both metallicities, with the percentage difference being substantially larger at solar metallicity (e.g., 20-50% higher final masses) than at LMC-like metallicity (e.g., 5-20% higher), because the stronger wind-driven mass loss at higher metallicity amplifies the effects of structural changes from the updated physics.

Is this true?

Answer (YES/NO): YES